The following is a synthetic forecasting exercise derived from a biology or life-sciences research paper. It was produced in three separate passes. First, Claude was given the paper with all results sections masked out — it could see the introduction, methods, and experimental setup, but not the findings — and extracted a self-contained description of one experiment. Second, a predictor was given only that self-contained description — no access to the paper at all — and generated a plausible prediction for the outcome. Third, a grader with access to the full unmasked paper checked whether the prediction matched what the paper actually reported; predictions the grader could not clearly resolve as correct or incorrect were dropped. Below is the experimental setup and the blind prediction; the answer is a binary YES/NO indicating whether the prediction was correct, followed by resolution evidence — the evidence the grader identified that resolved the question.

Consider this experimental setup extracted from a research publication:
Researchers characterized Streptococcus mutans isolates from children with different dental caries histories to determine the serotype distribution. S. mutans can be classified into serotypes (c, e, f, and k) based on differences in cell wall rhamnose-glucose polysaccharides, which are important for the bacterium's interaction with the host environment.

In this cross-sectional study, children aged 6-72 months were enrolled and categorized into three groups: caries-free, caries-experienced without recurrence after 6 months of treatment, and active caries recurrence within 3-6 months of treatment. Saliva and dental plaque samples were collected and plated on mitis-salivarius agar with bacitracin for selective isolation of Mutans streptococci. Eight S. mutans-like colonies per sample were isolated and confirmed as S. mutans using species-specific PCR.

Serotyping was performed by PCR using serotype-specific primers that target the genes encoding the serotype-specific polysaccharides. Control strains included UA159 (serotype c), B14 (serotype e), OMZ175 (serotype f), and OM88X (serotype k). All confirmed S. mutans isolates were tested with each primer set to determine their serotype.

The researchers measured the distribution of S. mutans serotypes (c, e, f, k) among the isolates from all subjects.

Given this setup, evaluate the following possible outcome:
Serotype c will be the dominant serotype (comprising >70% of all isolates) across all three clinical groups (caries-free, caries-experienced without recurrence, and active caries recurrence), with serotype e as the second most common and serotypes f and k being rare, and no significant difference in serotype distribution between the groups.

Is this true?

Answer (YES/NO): NO